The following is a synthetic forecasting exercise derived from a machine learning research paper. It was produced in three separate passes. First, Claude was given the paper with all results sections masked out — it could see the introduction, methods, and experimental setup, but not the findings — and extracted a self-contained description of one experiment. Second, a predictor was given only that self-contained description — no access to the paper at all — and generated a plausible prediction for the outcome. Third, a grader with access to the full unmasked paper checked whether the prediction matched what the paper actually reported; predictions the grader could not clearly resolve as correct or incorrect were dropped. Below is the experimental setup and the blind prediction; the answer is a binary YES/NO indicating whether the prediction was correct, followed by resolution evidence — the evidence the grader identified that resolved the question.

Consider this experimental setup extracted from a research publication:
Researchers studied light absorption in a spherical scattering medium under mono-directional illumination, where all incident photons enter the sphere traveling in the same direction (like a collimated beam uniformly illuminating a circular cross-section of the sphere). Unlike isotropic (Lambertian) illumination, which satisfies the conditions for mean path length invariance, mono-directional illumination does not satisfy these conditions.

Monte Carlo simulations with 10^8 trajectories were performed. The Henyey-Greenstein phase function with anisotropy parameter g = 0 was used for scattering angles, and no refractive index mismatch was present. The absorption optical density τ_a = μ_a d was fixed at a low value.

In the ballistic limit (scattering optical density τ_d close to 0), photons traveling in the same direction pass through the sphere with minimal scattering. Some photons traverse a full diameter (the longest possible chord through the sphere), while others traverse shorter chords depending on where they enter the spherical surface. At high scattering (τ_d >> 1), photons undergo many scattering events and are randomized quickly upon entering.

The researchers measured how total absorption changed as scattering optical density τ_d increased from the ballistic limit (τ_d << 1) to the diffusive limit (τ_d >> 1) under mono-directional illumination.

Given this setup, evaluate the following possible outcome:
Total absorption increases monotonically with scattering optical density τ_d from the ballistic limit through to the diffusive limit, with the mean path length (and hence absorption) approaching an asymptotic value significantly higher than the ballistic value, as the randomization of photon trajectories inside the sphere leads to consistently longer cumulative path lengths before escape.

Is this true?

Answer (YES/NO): NO